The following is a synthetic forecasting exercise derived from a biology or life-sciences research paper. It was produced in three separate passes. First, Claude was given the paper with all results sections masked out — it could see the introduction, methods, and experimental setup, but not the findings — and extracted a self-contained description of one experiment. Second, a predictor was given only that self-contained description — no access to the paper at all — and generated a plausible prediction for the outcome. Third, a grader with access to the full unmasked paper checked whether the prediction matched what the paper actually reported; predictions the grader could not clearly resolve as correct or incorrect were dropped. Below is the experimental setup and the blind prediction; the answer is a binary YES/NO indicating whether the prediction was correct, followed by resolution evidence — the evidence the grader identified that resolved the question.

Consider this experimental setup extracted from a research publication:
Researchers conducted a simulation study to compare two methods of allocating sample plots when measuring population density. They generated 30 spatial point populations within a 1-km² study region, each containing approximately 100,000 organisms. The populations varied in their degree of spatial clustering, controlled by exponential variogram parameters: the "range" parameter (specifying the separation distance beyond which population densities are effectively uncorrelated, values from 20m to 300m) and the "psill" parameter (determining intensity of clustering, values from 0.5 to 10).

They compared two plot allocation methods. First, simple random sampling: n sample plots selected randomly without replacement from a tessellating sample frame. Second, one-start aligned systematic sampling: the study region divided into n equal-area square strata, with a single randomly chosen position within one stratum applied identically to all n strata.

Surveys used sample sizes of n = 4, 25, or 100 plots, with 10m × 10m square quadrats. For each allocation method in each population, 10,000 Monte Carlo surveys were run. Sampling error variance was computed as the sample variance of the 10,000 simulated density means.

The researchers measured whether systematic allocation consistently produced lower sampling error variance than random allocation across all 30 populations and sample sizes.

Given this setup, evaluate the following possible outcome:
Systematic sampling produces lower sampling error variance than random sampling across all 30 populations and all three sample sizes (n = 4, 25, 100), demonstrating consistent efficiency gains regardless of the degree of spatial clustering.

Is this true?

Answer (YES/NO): NO